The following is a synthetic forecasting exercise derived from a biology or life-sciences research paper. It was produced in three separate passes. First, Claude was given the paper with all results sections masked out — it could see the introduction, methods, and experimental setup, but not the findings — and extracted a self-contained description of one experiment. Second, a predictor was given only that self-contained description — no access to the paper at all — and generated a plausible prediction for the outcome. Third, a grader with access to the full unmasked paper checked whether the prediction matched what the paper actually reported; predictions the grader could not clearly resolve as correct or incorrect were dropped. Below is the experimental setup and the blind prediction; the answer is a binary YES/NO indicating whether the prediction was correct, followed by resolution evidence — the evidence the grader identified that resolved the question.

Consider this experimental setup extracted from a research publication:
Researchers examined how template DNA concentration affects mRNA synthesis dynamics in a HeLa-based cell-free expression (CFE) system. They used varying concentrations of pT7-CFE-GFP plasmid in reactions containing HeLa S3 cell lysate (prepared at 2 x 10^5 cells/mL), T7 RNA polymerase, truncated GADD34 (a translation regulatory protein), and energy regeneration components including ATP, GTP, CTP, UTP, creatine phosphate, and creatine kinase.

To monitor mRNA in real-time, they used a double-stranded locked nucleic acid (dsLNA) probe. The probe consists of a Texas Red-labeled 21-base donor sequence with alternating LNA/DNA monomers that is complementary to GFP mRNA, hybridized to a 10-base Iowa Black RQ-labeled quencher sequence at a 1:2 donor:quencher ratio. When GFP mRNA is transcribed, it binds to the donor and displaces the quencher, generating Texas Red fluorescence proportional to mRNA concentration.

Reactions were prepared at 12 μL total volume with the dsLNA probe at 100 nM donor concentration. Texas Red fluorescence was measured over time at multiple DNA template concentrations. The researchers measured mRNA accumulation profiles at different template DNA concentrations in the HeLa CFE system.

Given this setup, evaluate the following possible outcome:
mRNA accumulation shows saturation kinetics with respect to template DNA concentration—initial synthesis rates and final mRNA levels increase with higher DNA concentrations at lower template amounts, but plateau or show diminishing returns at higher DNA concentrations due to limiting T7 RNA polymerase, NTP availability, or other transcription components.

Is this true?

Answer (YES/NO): NO